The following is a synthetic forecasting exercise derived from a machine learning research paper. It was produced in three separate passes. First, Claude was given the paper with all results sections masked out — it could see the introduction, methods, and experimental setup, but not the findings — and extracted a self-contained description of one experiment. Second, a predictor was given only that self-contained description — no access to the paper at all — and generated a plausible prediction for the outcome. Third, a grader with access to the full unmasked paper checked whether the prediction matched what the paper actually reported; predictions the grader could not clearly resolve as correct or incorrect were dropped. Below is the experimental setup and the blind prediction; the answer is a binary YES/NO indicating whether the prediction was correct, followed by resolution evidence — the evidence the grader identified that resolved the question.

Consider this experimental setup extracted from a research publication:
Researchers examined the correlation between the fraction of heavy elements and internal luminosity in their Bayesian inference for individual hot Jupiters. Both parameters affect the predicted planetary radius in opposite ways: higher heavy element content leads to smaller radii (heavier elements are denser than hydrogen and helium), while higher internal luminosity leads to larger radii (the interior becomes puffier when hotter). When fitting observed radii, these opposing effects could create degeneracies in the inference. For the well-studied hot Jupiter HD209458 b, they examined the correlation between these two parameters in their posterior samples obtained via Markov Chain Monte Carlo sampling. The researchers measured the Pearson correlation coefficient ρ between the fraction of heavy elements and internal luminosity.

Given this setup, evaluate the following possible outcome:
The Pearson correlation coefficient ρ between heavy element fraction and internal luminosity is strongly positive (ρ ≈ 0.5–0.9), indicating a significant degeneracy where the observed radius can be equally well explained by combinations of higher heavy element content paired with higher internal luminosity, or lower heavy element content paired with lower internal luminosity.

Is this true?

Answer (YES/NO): NO